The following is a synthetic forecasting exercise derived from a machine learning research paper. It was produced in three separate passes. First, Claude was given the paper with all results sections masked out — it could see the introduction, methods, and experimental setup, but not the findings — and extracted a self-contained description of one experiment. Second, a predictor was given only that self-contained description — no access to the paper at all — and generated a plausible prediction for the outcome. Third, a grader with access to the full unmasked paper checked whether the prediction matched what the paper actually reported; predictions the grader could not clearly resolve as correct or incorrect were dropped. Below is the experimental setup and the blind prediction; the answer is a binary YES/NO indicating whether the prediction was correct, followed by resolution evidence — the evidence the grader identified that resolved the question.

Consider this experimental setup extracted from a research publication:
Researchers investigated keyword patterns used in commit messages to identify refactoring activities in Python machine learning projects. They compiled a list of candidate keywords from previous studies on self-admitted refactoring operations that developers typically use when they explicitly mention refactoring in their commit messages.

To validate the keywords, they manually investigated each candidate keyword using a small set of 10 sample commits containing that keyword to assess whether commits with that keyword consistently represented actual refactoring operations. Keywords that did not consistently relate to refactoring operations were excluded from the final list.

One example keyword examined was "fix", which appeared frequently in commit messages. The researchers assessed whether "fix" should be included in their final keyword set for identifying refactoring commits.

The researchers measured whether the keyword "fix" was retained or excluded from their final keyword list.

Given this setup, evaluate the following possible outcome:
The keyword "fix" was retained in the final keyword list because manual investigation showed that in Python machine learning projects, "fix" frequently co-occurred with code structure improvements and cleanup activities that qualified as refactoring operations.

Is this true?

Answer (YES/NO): NO